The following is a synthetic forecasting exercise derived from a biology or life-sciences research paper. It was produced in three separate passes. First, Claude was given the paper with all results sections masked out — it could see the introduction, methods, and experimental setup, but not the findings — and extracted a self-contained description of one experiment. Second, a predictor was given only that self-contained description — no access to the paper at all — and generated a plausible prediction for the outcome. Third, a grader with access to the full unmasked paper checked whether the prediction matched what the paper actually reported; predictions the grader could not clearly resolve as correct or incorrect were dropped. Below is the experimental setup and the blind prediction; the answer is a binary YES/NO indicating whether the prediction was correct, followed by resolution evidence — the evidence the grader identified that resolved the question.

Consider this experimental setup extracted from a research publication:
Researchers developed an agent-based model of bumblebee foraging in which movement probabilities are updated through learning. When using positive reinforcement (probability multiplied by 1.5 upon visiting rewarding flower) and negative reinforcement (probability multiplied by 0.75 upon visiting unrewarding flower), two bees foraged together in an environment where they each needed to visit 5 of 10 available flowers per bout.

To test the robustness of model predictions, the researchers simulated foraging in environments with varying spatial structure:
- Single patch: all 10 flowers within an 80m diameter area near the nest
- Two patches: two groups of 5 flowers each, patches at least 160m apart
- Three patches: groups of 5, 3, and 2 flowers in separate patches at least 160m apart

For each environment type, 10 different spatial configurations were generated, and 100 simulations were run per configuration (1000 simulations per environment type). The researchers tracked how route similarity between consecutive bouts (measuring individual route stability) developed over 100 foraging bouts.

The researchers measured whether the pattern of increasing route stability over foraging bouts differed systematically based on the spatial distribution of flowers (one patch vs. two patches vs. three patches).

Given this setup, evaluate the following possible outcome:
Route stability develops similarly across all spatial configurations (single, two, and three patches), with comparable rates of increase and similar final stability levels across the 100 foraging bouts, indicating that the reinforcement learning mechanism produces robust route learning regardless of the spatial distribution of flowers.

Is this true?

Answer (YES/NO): NO